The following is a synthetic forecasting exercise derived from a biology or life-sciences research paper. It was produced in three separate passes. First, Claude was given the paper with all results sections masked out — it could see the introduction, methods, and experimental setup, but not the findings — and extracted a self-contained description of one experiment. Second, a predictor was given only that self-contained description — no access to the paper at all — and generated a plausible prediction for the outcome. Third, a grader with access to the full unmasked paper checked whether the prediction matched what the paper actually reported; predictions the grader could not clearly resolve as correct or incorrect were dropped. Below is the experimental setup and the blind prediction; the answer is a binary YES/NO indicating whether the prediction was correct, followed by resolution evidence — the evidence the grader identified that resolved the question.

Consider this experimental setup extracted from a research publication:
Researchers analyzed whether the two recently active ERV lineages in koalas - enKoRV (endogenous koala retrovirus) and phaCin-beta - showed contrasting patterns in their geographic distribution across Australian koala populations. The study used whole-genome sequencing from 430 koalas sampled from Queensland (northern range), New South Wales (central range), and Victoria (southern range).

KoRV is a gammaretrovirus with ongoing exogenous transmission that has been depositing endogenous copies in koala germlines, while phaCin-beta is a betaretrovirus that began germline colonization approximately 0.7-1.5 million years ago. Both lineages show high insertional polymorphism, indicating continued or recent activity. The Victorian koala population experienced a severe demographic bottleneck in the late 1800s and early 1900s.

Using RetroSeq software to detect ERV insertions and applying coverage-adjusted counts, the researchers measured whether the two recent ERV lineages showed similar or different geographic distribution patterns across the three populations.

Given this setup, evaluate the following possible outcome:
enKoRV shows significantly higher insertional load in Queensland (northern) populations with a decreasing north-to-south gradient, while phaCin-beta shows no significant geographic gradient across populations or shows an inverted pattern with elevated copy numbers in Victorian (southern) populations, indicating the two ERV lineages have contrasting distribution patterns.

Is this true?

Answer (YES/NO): YES